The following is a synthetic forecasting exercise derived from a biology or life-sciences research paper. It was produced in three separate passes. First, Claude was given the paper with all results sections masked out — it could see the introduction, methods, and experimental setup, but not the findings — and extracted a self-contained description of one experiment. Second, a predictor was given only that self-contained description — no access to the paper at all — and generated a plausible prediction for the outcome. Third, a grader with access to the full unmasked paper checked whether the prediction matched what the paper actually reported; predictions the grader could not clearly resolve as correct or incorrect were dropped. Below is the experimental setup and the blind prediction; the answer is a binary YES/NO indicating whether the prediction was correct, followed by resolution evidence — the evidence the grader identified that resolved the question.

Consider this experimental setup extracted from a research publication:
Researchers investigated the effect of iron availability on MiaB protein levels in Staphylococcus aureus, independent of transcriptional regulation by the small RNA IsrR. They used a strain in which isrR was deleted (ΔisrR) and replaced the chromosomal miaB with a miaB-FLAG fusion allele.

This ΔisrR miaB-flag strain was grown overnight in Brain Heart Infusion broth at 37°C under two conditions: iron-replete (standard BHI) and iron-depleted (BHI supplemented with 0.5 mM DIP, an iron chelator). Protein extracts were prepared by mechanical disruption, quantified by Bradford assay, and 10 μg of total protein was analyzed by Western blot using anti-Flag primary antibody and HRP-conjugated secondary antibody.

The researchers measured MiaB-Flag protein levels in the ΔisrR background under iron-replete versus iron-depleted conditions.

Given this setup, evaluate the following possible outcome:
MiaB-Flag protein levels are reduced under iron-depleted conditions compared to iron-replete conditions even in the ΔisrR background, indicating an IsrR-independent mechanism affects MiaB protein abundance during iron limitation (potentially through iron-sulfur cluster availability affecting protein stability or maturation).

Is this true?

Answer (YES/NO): YES